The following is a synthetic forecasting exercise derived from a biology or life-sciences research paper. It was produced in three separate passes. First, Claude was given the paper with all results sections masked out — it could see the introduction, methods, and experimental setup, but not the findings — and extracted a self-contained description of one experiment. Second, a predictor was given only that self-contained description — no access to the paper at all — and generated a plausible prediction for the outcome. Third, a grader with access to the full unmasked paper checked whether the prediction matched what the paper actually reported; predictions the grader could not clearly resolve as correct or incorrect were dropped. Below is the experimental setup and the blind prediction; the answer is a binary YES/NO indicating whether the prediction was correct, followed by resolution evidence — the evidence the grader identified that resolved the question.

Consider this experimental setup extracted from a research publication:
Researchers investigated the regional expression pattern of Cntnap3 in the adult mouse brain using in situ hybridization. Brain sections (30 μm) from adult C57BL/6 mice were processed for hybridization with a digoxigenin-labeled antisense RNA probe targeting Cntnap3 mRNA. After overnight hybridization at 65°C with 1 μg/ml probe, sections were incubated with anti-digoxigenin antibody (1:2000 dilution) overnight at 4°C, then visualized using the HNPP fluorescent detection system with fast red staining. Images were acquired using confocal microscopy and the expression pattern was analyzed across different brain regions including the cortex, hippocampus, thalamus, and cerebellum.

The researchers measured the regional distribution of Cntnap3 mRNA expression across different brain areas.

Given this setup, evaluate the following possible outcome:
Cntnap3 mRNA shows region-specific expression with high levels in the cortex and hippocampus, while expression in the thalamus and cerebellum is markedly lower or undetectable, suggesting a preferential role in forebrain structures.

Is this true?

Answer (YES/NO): YES